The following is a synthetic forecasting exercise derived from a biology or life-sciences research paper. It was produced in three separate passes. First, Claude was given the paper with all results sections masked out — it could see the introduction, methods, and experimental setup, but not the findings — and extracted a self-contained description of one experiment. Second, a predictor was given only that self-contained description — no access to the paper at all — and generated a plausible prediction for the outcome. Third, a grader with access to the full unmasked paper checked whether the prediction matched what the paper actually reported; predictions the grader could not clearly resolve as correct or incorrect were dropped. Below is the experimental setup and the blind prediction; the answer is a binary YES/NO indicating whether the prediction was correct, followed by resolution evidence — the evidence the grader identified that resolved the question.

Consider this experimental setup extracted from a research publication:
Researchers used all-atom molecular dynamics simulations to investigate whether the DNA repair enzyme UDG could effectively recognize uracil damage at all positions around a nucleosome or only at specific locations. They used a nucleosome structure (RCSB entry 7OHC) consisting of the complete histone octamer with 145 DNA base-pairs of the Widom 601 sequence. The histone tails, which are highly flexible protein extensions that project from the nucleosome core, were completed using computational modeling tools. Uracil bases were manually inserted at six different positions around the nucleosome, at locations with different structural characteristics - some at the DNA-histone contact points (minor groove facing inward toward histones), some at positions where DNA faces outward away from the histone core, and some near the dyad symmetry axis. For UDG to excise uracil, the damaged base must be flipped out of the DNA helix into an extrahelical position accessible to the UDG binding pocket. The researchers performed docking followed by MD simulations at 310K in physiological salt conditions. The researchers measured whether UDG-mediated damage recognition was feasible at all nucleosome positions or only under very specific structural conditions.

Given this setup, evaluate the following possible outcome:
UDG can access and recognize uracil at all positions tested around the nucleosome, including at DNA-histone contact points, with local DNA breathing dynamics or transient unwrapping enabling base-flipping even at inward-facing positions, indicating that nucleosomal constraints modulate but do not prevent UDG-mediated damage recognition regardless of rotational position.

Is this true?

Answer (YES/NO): NO